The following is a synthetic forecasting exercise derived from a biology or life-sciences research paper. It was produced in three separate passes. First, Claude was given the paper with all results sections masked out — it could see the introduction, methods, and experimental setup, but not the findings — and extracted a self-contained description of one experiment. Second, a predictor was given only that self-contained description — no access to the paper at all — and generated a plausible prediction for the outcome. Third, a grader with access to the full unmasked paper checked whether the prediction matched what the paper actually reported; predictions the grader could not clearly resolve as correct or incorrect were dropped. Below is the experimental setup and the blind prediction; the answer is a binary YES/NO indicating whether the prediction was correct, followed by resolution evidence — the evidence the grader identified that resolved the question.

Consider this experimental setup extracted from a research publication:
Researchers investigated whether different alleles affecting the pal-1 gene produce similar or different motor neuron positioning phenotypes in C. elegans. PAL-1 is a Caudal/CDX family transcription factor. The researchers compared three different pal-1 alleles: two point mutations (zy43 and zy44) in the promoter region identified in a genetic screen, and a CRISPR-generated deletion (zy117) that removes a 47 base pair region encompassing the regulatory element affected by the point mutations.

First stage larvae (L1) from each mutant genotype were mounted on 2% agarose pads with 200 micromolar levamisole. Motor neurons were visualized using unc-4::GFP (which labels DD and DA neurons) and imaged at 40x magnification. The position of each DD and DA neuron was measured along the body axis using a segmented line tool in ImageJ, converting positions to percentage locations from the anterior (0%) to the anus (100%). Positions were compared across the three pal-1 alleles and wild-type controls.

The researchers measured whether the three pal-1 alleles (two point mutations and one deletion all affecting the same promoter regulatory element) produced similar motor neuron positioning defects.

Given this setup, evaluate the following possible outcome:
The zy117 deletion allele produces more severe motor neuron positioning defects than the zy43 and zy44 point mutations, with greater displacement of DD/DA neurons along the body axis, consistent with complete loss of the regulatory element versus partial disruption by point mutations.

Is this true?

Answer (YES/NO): NO